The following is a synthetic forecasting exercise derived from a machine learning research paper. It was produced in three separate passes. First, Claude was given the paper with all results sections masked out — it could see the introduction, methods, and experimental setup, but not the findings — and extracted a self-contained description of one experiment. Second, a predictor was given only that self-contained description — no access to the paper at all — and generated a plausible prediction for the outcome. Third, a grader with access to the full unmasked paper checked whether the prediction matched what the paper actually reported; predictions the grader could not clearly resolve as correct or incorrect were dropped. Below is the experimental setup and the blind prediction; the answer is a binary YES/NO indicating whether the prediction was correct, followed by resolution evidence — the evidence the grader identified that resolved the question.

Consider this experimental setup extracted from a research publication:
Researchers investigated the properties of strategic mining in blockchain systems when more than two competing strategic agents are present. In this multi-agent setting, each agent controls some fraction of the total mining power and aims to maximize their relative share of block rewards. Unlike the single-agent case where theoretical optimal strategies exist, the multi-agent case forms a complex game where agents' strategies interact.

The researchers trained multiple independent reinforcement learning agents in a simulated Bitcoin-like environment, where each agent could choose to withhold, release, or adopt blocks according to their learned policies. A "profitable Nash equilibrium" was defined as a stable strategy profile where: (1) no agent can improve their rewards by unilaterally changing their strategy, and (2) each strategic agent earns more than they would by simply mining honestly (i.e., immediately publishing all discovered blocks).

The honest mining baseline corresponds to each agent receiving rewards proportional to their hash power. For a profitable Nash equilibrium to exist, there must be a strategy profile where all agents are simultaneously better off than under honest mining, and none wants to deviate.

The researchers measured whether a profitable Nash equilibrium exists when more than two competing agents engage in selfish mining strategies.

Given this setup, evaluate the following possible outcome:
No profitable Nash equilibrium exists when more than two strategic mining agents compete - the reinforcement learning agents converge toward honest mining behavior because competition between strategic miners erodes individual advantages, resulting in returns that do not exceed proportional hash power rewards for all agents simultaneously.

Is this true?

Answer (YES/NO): YES